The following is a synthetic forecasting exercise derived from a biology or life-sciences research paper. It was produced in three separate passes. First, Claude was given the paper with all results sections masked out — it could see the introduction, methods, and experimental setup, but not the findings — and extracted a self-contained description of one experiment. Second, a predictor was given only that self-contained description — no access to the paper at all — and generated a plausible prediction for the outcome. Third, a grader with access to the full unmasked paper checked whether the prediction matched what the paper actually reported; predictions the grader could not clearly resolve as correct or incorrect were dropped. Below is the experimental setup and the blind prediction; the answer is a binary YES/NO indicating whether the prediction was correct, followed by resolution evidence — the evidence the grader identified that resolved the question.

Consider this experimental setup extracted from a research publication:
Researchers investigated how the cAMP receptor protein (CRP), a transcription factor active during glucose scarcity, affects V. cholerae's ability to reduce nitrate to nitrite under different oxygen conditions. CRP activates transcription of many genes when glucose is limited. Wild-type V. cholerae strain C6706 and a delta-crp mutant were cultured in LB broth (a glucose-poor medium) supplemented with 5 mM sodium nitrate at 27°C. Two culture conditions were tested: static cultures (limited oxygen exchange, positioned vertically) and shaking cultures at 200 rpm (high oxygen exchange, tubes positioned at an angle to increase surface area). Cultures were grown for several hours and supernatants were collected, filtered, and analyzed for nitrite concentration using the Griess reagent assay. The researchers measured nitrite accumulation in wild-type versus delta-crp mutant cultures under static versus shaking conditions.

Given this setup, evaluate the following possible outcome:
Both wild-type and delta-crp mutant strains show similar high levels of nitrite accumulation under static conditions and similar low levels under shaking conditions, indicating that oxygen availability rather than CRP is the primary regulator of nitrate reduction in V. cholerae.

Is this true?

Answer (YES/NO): NO